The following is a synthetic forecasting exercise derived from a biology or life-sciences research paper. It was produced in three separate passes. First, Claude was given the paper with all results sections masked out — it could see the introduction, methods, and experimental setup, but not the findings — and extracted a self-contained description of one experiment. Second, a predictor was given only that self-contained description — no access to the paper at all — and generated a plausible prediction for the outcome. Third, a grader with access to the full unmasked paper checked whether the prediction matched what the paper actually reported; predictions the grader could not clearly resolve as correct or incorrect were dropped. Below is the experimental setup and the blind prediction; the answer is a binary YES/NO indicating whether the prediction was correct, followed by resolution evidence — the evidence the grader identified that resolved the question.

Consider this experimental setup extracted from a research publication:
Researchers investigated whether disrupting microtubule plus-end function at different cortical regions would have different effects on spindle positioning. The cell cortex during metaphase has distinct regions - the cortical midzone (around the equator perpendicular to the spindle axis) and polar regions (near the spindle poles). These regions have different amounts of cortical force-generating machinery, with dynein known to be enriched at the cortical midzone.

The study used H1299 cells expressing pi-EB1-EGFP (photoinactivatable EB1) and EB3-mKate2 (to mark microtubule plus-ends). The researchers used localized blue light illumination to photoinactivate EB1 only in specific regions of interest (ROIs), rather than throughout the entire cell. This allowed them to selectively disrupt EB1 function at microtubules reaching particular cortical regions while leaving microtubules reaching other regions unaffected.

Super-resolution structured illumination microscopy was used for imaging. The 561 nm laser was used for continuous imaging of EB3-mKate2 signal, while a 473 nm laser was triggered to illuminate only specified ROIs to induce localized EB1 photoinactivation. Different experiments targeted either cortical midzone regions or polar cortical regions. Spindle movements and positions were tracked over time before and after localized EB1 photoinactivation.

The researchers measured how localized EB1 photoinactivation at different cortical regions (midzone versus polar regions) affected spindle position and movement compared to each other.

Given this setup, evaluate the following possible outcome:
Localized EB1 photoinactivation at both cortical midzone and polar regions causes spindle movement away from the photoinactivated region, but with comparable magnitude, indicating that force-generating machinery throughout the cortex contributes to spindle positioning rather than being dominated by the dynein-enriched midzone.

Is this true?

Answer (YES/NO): NO